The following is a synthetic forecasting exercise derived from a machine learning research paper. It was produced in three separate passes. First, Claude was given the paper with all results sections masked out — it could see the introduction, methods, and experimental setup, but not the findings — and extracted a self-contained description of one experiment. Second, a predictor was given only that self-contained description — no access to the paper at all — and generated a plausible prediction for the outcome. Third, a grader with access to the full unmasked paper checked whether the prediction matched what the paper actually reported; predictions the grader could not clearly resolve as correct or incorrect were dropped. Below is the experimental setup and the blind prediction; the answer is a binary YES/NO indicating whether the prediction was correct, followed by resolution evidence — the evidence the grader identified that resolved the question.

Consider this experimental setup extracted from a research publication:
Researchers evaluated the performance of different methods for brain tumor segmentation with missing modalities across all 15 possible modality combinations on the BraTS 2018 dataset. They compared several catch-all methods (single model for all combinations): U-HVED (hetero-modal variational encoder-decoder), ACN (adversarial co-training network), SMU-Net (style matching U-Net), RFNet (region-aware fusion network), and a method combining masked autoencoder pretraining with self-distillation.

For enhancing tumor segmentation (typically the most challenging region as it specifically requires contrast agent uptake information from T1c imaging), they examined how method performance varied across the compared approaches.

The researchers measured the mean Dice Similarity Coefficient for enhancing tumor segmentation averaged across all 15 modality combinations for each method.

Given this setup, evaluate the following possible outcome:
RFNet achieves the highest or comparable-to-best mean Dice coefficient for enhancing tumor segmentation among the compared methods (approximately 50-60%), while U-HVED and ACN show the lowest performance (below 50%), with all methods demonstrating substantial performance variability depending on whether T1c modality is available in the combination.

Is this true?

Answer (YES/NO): NO